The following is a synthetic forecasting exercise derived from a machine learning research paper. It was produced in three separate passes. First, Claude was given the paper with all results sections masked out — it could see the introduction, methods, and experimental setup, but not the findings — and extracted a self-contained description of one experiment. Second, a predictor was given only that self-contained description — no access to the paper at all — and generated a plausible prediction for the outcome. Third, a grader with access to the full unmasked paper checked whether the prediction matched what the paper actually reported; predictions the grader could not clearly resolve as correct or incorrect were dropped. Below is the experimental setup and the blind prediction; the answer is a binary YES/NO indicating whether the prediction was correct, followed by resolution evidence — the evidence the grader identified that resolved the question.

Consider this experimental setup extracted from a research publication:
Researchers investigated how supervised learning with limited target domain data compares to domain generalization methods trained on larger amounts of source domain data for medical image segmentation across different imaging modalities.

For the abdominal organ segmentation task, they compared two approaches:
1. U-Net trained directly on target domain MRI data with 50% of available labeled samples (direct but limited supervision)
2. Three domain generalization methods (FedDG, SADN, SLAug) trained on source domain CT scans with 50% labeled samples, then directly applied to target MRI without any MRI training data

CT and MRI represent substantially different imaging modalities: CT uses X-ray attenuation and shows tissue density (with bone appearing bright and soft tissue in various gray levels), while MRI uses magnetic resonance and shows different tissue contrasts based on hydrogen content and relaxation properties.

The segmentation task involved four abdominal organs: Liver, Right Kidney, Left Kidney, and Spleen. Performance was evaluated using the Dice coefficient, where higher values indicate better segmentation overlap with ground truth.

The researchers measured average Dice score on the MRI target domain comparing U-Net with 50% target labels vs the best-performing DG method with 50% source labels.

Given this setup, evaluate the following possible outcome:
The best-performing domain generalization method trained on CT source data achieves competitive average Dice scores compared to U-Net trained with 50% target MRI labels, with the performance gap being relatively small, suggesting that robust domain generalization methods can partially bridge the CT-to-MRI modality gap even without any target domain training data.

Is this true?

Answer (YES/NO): NO